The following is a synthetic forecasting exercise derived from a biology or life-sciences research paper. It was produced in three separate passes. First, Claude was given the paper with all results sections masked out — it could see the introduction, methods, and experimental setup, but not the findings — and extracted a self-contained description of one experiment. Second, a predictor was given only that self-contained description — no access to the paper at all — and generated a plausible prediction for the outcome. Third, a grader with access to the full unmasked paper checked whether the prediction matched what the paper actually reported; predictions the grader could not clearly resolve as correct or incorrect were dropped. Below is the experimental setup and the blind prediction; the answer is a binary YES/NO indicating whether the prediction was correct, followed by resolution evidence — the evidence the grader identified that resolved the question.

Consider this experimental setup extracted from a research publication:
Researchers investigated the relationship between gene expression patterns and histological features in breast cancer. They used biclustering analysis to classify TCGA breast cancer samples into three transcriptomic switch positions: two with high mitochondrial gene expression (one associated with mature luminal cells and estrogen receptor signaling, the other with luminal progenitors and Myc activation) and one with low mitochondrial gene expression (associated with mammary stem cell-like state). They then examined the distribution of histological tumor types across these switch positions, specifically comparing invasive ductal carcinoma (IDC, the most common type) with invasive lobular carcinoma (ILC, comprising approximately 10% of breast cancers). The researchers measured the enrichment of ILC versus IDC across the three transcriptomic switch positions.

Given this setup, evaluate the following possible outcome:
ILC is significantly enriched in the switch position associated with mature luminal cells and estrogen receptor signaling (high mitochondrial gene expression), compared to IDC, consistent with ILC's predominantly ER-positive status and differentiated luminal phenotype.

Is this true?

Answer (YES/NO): NO